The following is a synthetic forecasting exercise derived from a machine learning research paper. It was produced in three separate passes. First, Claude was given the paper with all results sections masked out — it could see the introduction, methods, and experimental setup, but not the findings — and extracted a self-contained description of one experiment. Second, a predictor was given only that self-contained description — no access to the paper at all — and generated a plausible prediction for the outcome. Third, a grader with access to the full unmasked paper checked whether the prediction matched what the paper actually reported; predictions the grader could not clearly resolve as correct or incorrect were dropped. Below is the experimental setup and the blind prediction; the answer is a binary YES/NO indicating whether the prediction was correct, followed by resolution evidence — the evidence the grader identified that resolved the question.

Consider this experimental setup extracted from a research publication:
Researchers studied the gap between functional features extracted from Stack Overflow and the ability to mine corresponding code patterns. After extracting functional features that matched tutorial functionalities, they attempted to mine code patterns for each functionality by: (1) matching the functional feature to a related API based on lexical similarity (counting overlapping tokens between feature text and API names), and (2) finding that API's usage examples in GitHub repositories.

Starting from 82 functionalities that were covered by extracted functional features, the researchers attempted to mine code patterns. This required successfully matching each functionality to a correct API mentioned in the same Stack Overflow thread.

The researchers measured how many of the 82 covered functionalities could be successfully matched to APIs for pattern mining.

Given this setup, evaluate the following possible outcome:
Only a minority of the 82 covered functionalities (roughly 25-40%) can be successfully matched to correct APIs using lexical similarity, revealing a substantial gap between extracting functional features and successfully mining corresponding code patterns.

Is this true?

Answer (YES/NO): NO